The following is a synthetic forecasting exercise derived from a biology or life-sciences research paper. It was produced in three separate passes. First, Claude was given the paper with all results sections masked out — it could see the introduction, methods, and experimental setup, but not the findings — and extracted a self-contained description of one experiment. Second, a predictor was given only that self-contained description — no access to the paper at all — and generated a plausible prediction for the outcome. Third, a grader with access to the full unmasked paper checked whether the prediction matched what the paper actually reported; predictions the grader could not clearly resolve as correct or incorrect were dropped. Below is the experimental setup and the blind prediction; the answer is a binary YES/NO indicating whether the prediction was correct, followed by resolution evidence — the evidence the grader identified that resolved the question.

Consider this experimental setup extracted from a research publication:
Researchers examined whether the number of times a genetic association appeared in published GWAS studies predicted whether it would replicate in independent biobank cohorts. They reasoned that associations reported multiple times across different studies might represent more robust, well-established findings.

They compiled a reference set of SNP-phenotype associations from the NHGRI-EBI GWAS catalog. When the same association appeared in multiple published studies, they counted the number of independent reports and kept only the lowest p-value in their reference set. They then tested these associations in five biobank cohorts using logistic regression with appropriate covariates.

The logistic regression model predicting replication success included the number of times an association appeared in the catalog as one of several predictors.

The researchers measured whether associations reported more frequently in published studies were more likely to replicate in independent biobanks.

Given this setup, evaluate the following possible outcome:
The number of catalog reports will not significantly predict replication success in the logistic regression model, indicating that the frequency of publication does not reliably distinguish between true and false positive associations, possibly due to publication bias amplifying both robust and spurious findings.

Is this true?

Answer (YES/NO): NO